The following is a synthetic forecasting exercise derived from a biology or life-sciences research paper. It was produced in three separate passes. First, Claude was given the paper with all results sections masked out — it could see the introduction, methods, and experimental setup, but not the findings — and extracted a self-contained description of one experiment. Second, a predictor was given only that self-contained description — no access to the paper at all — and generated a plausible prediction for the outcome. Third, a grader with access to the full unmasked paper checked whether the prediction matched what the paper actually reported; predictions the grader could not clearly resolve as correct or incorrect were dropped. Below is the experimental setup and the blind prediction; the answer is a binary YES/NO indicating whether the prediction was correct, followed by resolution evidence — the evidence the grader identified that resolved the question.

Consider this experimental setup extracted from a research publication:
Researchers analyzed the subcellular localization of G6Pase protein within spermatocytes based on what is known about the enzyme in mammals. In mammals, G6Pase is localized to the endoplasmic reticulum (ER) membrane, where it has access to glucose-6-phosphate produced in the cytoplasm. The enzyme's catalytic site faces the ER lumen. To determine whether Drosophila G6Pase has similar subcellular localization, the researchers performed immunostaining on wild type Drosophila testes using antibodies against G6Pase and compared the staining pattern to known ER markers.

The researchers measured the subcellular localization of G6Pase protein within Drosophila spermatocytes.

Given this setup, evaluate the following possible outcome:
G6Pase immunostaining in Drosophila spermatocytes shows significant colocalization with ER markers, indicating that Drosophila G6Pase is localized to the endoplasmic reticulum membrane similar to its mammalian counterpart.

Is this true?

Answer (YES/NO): YES